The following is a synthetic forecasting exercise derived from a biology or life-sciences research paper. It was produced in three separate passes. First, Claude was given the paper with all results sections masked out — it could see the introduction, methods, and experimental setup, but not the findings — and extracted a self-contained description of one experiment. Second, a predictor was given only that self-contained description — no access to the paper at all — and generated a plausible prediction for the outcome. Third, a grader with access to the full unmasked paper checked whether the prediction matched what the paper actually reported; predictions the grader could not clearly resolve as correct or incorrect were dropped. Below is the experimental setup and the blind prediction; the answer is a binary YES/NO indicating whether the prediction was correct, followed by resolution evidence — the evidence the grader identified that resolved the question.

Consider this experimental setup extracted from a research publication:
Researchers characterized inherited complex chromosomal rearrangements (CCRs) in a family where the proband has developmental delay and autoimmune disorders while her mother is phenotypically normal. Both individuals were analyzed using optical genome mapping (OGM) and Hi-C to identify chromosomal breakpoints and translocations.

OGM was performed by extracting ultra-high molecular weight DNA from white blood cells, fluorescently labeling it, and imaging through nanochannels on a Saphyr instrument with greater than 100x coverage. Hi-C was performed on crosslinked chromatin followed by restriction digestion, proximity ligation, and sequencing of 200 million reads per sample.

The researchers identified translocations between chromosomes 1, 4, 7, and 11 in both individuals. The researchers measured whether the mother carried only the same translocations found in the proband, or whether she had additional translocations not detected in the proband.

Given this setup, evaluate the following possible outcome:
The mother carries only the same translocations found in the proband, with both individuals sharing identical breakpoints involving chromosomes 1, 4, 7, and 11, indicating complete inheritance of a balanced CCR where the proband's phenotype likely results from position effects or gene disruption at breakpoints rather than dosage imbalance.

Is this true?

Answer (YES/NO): NO